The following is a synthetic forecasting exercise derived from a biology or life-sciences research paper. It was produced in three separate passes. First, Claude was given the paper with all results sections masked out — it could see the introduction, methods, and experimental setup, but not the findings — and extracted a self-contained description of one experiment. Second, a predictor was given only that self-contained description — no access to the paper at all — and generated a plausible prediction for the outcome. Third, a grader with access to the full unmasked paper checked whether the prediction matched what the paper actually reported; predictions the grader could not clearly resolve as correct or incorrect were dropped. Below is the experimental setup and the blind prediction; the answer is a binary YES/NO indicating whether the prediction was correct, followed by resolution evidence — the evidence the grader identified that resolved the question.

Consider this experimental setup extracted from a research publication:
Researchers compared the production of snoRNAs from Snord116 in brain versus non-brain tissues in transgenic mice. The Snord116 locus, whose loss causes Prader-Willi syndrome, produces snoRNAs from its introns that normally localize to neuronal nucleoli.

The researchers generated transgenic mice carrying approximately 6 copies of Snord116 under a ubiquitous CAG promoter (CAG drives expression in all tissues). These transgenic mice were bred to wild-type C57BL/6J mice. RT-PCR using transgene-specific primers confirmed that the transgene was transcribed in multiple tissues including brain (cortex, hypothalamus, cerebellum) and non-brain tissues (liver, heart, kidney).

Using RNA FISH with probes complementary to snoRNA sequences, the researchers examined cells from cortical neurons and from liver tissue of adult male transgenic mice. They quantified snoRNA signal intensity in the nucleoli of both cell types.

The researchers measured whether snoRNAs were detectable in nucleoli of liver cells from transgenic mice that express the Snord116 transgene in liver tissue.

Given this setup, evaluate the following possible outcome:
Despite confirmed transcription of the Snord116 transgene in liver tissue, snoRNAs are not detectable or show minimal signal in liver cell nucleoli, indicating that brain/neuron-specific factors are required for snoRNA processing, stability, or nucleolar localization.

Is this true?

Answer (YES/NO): YES